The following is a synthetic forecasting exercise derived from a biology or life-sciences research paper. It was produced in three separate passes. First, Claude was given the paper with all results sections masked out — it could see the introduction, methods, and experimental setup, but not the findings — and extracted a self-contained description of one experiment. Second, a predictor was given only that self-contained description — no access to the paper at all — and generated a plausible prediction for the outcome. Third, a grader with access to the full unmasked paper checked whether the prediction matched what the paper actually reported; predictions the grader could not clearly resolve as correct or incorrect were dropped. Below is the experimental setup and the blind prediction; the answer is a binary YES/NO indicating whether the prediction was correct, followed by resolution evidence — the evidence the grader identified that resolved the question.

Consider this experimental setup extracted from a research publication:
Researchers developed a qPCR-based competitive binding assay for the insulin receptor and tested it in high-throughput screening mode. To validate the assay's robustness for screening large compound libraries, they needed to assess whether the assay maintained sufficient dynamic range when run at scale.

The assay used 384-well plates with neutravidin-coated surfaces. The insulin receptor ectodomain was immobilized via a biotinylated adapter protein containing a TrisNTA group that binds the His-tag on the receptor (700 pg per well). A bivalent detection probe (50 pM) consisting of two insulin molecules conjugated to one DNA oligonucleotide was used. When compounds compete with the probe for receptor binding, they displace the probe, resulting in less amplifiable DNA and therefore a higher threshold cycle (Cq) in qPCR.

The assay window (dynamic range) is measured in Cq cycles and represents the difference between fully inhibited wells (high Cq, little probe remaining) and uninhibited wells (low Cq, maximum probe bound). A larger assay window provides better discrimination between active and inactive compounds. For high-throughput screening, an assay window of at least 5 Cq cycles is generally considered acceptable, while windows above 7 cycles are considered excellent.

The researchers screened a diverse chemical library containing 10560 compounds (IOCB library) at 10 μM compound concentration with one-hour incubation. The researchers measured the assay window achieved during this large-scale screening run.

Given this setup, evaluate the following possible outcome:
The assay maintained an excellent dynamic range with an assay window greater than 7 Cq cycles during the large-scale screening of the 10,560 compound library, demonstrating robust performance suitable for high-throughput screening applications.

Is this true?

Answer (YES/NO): YES